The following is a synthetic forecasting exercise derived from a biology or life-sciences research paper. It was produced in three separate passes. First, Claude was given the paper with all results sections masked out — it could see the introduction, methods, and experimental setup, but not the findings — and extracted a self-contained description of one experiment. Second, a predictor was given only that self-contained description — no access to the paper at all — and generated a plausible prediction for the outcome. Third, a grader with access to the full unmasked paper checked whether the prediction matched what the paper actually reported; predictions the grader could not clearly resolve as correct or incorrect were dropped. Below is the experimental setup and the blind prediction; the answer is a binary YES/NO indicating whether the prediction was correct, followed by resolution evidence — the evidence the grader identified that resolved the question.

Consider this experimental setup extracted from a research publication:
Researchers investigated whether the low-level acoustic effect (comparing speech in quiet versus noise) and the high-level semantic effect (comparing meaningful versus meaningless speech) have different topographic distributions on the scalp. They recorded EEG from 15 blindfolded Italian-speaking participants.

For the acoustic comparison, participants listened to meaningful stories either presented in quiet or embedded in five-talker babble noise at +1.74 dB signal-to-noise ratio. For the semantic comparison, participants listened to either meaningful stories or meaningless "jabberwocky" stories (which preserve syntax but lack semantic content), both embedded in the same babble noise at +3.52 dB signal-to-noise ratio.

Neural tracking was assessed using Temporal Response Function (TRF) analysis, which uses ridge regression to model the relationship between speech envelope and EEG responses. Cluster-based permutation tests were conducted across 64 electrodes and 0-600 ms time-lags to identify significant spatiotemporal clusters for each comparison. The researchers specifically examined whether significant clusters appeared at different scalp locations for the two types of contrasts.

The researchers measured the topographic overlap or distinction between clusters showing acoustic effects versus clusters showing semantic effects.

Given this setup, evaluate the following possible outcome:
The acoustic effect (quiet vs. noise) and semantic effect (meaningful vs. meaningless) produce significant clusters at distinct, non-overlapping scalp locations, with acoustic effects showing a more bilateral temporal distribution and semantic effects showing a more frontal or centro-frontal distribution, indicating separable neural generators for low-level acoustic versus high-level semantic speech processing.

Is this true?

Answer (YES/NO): NO